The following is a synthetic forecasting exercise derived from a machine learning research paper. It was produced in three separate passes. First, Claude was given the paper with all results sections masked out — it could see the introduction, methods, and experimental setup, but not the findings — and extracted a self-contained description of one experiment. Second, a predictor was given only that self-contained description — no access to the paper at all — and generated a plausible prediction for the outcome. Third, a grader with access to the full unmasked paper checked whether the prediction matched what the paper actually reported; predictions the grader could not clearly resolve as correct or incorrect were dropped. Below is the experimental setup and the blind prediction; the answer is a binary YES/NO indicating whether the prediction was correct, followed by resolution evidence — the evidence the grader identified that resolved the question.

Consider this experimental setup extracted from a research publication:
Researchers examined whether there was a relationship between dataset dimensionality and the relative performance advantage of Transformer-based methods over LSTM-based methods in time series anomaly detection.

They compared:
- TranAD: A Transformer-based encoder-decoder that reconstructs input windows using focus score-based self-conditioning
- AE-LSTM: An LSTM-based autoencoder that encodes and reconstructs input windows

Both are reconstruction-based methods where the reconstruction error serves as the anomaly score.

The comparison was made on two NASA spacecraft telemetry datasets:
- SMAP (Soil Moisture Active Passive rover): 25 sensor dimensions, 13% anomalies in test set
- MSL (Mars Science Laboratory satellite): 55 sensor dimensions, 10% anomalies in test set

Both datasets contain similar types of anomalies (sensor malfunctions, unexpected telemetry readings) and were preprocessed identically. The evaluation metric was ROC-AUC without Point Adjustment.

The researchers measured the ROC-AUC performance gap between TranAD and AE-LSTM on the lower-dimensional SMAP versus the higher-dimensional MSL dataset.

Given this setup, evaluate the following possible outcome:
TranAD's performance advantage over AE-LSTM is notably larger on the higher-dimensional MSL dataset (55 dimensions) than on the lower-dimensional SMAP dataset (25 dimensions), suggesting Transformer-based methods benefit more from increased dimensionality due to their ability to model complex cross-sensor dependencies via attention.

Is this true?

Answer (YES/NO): NO